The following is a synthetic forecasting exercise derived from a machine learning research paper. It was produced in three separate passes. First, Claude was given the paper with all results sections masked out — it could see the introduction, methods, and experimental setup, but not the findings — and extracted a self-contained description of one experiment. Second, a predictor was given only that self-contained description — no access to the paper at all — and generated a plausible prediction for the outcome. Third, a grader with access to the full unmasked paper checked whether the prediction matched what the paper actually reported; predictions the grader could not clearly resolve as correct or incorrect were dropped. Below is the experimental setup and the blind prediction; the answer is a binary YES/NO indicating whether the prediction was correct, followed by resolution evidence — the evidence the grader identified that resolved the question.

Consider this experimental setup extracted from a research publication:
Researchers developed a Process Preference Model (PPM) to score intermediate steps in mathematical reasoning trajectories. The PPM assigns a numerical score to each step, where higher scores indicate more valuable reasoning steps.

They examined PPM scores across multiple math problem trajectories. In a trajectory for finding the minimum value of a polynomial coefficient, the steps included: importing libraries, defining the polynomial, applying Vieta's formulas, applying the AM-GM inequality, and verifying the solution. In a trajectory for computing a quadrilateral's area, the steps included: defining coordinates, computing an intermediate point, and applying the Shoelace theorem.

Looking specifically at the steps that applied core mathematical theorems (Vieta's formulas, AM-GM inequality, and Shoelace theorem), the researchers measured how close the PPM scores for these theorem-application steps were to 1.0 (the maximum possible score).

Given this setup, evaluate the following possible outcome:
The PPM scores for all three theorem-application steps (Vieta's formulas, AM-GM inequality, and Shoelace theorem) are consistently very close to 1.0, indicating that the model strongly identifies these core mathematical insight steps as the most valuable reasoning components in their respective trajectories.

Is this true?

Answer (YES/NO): YES